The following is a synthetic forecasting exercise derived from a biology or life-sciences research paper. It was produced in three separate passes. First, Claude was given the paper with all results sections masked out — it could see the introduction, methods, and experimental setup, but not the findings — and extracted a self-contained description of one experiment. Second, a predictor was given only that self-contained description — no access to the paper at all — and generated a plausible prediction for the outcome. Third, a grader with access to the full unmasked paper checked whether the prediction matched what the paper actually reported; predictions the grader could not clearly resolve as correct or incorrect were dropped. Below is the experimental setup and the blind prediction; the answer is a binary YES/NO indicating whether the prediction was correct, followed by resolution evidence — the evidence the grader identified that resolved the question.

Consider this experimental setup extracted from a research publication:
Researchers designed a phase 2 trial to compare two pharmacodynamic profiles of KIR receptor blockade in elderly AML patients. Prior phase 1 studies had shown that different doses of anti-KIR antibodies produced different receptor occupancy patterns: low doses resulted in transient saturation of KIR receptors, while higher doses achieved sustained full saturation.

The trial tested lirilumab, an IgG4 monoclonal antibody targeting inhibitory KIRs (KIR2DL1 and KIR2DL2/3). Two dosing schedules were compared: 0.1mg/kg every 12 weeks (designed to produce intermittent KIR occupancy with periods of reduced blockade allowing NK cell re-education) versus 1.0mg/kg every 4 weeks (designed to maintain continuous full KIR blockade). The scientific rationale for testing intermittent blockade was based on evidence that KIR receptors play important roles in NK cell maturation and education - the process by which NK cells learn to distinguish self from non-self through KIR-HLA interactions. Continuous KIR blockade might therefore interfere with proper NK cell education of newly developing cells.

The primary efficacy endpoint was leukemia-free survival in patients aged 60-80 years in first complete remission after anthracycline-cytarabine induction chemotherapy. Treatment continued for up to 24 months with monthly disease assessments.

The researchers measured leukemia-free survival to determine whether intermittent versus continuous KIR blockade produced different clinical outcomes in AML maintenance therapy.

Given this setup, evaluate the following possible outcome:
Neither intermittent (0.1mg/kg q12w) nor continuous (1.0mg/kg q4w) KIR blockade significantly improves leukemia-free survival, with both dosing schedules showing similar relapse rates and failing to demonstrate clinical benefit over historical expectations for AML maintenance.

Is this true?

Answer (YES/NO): NO